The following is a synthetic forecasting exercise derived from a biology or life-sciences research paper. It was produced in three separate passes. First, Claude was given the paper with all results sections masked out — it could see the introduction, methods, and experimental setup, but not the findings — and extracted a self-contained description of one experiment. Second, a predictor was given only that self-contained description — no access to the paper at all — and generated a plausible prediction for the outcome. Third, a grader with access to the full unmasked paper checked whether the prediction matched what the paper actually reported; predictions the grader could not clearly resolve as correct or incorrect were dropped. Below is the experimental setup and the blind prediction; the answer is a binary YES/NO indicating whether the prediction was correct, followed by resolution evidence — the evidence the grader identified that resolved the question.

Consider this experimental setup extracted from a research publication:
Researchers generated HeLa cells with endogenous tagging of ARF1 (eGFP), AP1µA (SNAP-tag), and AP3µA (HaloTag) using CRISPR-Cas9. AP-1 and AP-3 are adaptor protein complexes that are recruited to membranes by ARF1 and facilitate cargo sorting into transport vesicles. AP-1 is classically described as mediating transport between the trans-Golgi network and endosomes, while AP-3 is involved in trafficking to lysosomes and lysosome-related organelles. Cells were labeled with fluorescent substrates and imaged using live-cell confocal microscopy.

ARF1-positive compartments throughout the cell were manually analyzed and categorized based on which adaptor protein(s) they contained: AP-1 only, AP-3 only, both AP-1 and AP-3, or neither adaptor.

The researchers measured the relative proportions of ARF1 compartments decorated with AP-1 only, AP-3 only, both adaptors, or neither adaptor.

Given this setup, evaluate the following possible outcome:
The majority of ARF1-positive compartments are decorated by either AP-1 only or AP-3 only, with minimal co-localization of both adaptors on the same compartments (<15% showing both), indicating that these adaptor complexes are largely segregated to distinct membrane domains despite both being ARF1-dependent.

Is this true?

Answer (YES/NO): NO